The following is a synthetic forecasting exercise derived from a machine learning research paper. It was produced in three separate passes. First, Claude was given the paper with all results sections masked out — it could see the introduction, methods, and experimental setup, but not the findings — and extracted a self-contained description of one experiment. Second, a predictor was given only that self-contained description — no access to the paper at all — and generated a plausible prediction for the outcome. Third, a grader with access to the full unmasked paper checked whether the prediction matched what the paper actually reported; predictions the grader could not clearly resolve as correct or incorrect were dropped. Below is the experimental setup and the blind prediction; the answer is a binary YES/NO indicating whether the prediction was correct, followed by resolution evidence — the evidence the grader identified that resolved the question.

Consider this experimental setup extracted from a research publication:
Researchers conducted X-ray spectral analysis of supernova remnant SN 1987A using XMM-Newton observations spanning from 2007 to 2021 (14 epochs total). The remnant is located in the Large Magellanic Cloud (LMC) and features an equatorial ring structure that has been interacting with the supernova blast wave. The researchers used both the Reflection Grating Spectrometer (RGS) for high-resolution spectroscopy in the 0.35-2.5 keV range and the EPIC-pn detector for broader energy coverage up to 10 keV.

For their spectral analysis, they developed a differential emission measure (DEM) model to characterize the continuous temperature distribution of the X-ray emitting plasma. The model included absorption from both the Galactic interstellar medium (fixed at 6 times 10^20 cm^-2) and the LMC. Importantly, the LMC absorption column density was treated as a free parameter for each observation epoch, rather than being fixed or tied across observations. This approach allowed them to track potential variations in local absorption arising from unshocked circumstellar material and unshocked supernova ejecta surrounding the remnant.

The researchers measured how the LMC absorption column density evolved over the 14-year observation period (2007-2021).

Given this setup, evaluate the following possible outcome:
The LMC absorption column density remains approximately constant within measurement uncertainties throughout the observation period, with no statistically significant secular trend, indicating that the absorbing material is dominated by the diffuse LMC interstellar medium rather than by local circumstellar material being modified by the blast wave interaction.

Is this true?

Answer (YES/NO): NO